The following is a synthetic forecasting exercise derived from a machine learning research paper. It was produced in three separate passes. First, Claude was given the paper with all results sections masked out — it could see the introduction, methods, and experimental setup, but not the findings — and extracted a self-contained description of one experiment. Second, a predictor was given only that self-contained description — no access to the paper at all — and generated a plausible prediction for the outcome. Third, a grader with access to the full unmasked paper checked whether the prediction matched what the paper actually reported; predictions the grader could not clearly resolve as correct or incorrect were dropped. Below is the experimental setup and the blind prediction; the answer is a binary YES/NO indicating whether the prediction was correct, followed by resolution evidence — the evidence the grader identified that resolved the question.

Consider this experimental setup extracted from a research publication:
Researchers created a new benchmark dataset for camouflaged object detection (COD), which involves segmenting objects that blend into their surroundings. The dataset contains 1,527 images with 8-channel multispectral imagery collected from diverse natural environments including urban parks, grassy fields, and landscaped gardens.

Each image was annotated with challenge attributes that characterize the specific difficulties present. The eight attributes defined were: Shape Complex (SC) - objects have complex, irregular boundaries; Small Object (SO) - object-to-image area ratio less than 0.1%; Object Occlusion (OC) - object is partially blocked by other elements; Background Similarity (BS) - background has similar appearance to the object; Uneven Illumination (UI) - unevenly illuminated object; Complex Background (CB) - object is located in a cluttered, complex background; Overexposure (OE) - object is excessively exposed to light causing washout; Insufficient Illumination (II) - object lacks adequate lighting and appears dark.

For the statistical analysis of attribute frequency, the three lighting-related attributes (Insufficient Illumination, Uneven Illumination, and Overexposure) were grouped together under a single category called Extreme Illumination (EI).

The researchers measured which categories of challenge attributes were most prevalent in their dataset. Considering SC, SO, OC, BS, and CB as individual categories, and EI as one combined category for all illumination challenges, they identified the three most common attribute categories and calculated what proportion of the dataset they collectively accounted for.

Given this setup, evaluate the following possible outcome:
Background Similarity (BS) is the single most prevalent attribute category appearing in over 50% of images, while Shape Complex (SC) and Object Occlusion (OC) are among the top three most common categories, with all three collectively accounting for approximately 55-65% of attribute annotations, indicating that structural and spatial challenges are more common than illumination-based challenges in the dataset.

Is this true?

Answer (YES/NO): NO